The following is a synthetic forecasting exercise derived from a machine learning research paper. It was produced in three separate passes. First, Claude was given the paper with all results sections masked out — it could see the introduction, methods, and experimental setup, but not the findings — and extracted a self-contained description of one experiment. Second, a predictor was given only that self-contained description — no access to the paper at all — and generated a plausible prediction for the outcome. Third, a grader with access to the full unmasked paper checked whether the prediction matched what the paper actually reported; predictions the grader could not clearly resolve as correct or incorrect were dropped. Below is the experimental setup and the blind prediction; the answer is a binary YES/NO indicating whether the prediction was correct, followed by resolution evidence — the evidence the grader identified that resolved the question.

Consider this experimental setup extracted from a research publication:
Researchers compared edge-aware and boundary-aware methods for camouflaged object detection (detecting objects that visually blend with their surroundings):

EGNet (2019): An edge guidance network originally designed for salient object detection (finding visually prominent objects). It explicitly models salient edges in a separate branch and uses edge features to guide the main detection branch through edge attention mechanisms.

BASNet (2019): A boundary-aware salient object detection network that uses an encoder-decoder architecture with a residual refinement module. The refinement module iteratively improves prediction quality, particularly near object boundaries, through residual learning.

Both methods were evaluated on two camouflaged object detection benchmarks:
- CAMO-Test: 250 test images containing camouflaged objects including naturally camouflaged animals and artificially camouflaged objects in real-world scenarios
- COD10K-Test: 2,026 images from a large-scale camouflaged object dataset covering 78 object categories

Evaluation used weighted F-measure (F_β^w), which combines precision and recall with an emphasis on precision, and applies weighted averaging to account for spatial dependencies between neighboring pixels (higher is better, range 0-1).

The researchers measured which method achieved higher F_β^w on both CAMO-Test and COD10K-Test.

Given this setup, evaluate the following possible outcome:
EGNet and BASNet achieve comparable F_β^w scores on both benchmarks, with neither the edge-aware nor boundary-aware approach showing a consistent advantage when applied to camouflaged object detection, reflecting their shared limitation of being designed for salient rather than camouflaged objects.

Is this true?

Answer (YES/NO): NO